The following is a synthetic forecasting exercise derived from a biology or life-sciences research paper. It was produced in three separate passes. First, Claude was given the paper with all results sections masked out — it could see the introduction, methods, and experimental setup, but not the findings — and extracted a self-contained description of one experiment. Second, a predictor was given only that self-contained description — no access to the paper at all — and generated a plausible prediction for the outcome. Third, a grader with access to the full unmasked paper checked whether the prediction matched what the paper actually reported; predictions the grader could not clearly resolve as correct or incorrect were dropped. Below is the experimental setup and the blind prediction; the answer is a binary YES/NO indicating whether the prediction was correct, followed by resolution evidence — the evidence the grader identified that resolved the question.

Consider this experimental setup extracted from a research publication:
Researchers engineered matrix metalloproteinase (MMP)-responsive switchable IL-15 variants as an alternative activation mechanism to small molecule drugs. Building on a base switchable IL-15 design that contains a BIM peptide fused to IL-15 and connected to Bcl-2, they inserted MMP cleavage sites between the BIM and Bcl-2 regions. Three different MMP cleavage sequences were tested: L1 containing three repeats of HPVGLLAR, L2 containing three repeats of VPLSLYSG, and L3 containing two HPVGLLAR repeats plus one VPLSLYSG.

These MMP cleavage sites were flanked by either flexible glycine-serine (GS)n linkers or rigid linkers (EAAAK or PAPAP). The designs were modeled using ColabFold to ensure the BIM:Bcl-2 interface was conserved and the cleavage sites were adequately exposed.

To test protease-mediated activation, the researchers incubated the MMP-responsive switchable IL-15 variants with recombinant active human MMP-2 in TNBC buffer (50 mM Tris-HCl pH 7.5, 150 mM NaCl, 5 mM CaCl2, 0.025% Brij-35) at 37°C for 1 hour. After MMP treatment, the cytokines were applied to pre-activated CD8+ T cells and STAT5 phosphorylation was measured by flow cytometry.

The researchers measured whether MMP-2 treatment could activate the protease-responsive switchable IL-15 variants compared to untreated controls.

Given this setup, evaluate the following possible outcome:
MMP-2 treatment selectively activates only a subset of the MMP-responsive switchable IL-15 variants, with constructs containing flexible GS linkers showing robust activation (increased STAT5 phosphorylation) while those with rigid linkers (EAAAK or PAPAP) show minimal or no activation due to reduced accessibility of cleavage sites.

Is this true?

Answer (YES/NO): NO